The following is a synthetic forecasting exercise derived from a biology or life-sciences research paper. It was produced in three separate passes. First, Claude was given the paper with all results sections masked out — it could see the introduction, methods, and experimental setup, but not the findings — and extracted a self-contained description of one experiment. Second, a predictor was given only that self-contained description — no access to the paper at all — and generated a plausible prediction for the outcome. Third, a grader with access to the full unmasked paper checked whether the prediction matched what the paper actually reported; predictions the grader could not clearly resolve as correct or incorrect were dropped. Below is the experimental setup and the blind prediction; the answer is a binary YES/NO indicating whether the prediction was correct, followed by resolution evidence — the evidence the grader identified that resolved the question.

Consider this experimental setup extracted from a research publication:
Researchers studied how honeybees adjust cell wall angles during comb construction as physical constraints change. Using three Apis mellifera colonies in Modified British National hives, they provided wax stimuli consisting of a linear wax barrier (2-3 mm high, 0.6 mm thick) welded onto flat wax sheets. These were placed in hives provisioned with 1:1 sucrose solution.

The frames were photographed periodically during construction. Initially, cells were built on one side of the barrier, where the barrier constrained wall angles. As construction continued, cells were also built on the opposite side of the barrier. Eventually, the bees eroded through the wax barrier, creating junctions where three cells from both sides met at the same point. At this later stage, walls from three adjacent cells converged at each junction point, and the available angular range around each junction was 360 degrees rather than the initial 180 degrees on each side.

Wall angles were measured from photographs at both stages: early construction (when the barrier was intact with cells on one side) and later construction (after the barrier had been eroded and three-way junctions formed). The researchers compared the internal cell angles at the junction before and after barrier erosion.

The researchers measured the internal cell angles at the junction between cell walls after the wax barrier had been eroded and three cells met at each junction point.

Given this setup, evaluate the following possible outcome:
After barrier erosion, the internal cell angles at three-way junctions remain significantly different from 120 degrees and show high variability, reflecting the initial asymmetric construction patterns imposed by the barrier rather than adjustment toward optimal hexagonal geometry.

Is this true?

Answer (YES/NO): NO